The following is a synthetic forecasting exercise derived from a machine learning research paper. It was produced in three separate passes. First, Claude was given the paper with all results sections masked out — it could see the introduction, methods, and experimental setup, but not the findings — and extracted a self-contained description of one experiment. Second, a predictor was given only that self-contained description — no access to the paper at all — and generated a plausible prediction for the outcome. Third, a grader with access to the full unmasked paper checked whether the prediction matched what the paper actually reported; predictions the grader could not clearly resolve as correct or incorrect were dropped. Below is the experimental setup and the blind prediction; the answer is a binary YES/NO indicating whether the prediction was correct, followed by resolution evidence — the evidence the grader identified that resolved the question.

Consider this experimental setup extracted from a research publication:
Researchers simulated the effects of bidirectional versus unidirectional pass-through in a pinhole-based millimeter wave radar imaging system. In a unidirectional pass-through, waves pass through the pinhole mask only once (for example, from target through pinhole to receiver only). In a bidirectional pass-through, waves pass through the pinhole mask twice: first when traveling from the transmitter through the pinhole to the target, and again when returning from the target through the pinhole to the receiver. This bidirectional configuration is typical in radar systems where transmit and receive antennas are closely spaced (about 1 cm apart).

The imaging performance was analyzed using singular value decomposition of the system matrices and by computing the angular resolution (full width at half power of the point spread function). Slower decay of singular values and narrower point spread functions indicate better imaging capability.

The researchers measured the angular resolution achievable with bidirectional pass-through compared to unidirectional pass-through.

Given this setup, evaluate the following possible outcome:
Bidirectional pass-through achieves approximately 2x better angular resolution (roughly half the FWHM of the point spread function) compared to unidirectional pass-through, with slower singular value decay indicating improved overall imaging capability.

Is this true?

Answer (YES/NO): YES